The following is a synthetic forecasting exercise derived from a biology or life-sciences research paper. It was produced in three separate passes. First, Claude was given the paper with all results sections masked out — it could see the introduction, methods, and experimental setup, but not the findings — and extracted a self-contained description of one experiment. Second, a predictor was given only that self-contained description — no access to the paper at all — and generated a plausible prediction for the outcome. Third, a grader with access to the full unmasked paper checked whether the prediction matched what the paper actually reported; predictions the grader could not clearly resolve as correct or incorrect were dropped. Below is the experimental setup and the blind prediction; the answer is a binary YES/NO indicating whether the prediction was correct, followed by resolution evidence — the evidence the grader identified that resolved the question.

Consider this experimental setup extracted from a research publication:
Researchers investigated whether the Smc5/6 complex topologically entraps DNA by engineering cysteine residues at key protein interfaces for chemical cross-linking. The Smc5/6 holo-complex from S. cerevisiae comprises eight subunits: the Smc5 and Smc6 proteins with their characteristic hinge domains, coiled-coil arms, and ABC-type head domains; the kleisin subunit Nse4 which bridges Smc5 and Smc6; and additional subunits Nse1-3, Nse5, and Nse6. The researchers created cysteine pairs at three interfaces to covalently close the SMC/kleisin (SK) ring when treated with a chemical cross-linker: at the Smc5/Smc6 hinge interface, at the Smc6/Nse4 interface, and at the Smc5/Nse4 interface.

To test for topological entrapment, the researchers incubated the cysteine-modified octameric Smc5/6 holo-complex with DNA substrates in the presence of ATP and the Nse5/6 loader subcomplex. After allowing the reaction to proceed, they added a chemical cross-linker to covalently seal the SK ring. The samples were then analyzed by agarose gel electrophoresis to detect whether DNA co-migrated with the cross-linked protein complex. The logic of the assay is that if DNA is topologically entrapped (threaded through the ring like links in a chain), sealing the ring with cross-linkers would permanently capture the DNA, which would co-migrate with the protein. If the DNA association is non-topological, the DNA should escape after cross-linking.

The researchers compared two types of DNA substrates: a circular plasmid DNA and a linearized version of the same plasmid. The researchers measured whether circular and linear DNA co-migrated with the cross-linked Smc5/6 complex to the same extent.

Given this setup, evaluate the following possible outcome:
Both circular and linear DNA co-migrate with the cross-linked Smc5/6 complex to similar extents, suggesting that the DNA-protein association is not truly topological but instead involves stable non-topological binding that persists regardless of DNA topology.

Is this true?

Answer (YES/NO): NO